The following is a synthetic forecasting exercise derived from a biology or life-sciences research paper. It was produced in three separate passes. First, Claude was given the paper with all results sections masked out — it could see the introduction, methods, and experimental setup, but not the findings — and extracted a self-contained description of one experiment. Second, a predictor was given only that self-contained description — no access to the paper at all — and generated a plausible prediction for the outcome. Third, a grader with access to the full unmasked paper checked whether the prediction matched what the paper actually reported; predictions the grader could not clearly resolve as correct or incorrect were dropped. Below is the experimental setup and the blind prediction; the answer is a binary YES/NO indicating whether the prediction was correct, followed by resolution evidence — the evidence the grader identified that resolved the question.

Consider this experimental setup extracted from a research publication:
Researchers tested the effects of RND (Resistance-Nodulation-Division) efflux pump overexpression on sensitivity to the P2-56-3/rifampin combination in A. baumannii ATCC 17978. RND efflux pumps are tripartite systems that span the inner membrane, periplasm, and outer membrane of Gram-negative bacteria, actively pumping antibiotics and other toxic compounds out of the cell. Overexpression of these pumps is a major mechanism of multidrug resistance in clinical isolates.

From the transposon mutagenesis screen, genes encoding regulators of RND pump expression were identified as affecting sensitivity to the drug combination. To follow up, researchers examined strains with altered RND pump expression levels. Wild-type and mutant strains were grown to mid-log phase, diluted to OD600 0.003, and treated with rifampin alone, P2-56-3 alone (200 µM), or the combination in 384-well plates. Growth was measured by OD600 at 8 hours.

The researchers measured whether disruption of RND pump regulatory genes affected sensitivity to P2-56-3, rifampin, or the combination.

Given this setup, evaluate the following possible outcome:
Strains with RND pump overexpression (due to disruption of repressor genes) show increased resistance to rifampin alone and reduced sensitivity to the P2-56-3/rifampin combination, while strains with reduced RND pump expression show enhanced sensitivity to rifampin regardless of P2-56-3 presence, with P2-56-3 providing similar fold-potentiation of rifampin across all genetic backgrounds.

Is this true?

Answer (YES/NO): NO